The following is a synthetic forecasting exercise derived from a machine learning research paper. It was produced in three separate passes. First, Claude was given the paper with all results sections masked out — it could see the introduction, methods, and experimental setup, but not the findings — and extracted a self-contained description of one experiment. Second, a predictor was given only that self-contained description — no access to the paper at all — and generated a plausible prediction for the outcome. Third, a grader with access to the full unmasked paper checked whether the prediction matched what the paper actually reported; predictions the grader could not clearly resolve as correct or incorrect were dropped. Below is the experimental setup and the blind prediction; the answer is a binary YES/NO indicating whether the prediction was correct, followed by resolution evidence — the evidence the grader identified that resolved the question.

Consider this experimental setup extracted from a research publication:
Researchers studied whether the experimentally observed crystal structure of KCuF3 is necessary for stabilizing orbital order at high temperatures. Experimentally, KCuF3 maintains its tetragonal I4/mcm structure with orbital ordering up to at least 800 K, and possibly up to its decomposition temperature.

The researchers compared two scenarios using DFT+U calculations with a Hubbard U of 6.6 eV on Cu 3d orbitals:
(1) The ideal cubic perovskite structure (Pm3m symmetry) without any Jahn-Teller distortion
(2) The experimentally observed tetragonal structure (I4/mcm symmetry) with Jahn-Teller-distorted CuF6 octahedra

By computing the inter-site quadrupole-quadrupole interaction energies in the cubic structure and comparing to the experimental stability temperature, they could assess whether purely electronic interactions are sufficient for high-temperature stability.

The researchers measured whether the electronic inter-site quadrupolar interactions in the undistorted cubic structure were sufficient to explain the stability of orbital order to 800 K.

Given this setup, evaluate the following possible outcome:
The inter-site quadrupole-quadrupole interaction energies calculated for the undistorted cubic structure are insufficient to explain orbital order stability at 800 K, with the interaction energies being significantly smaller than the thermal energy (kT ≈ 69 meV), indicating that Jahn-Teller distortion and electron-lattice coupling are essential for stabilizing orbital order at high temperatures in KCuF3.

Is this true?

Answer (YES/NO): YES